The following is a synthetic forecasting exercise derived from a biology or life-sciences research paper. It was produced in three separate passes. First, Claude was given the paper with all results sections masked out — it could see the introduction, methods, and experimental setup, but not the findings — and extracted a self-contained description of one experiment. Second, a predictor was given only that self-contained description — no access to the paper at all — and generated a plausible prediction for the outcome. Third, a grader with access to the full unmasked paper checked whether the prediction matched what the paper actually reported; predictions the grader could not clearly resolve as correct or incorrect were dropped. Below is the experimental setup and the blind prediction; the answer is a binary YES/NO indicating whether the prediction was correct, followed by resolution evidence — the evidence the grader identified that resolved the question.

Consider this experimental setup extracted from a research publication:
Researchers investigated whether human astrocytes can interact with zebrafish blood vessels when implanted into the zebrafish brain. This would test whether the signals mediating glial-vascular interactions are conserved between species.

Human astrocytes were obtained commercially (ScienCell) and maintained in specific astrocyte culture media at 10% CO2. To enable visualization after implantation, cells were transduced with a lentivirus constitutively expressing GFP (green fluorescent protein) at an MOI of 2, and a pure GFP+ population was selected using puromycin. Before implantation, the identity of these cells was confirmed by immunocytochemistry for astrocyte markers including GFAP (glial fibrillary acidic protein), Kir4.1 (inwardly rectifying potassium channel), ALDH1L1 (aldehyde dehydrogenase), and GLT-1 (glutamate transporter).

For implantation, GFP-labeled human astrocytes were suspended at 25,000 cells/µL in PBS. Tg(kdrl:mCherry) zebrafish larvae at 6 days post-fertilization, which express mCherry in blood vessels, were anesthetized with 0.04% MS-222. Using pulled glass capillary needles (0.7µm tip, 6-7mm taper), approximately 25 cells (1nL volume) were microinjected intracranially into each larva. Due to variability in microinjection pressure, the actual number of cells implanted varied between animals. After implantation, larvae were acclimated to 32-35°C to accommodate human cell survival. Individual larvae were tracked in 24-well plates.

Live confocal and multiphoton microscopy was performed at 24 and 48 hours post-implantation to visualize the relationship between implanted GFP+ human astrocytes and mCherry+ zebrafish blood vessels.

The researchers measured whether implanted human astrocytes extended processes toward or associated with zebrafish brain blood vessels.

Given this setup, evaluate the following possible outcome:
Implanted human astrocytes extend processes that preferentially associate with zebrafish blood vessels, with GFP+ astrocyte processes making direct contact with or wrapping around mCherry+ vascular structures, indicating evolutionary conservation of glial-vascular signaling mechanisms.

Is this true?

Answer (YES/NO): YES